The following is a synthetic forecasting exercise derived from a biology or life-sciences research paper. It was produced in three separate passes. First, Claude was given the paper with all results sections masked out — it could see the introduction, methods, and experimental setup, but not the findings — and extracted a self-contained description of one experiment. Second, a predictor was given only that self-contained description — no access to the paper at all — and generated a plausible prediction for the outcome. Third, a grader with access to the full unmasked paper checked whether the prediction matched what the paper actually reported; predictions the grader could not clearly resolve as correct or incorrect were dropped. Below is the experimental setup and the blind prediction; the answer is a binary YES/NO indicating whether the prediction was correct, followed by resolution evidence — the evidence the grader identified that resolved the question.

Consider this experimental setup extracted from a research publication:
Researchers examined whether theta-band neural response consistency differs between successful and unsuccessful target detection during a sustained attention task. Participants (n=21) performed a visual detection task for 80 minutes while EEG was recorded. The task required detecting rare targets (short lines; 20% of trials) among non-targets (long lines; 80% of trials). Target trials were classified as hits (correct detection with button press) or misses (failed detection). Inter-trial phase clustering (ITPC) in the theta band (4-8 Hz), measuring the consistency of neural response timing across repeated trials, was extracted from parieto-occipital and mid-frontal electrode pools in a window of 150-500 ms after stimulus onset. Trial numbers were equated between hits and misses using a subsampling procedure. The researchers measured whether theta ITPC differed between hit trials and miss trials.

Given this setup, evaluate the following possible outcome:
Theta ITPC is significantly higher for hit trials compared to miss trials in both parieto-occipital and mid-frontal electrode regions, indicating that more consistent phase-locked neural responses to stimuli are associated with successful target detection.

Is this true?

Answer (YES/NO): YES